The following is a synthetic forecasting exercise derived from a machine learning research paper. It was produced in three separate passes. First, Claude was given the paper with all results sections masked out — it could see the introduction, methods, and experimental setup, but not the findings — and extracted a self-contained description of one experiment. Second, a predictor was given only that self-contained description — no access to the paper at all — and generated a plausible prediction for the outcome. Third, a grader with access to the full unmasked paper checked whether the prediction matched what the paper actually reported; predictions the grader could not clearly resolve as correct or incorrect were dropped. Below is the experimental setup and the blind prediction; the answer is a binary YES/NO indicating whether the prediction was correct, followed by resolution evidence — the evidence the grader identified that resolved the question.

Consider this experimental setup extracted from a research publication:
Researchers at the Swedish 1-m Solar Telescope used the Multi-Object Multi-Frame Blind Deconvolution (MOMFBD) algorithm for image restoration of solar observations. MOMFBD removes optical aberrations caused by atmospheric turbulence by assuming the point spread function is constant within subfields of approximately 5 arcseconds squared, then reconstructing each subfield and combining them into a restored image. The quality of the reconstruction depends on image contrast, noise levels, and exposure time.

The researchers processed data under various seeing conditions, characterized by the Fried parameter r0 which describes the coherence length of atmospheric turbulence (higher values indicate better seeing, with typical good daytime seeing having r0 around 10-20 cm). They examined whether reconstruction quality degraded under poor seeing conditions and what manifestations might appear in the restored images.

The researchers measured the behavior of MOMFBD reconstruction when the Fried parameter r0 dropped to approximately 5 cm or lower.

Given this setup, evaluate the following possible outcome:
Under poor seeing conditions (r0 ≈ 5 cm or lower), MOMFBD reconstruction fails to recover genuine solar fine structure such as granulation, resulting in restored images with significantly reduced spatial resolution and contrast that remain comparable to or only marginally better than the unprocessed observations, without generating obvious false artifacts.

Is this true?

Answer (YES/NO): NO